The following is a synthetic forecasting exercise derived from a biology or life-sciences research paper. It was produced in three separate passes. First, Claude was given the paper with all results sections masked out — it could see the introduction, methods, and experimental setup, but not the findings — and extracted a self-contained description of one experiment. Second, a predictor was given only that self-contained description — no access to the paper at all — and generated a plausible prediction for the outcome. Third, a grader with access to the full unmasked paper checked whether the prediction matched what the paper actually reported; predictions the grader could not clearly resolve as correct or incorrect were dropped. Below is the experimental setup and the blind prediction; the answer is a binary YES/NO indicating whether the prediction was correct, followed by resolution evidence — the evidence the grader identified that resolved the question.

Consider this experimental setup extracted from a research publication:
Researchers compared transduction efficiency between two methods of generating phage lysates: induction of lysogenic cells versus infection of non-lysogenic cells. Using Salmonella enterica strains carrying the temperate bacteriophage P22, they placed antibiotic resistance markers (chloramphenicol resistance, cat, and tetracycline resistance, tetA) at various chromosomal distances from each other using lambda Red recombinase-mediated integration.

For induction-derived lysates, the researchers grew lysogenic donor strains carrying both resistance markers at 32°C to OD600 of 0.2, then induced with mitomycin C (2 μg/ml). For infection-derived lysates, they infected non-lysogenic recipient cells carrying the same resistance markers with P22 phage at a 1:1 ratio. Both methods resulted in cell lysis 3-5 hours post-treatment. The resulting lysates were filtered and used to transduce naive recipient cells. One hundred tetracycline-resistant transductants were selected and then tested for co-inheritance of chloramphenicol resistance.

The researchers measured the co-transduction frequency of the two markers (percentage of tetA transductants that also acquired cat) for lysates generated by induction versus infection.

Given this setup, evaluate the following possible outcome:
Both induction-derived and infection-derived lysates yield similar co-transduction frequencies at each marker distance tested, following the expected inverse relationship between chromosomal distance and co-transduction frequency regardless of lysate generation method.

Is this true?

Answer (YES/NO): NO